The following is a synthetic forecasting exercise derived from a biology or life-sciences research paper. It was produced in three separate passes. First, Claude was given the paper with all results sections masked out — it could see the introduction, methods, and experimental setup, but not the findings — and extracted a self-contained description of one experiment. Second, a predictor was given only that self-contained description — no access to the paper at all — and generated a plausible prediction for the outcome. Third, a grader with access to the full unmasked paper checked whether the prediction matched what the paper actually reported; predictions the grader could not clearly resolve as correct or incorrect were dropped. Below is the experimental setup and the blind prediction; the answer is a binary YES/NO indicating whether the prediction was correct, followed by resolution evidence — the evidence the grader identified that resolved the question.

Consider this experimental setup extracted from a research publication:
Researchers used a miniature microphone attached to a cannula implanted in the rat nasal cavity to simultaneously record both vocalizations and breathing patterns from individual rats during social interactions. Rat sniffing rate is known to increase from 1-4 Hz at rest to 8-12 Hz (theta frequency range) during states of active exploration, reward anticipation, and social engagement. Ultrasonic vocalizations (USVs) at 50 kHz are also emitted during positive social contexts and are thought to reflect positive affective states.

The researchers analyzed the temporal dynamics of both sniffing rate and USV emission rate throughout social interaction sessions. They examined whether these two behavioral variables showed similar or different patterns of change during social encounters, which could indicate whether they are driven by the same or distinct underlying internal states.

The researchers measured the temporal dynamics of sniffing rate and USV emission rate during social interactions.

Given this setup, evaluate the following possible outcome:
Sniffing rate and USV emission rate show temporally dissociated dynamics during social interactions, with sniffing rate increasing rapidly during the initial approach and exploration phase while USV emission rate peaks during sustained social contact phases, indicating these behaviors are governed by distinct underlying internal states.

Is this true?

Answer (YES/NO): NO